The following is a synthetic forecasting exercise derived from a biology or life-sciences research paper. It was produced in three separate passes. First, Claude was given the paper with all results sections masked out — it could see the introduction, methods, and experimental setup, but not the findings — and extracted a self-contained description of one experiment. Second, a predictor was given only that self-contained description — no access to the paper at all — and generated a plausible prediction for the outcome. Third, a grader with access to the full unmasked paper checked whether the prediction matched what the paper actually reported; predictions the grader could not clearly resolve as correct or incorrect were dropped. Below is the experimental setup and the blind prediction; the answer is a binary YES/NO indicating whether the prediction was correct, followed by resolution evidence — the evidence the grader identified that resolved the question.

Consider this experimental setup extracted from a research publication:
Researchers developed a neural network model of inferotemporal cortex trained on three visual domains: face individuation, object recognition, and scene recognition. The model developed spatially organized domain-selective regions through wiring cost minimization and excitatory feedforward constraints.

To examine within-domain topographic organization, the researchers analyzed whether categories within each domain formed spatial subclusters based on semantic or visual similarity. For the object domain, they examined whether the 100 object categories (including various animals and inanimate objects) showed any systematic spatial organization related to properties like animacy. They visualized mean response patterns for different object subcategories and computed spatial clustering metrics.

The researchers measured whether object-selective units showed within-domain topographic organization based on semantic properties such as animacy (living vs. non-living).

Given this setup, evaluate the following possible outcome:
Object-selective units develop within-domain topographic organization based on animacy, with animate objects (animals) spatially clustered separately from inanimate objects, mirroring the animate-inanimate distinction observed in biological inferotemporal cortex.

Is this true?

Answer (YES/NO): YES